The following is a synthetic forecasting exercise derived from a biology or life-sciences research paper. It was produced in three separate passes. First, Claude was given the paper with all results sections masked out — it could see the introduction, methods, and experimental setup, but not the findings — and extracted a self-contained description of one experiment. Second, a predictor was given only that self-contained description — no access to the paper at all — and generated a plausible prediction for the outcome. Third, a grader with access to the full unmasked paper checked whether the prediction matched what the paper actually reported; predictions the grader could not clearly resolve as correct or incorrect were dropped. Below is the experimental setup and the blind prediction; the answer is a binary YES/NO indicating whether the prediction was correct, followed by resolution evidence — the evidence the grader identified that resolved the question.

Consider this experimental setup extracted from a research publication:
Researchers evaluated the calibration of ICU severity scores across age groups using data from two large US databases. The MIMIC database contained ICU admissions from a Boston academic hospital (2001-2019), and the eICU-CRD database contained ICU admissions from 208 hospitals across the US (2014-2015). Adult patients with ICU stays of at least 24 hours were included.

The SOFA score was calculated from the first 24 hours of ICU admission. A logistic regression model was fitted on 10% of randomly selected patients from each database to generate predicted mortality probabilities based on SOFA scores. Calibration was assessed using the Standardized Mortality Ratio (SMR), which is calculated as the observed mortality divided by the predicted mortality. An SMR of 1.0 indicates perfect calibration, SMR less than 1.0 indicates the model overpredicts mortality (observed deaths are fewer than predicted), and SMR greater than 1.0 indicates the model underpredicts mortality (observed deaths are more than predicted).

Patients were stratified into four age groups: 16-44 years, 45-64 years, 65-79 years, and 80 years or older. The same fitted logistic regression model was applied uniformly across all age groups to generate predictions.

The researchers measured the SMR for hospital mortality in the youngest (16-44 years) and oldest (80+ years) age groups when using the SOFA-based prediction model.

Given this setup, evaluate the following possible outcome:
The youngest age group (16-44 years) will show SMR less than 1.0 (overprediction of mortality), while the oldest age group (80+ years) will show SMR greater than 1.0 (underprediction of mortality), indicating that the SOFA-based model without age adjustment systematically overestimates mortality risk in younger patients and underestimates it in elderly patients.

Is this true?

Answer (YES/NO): YES